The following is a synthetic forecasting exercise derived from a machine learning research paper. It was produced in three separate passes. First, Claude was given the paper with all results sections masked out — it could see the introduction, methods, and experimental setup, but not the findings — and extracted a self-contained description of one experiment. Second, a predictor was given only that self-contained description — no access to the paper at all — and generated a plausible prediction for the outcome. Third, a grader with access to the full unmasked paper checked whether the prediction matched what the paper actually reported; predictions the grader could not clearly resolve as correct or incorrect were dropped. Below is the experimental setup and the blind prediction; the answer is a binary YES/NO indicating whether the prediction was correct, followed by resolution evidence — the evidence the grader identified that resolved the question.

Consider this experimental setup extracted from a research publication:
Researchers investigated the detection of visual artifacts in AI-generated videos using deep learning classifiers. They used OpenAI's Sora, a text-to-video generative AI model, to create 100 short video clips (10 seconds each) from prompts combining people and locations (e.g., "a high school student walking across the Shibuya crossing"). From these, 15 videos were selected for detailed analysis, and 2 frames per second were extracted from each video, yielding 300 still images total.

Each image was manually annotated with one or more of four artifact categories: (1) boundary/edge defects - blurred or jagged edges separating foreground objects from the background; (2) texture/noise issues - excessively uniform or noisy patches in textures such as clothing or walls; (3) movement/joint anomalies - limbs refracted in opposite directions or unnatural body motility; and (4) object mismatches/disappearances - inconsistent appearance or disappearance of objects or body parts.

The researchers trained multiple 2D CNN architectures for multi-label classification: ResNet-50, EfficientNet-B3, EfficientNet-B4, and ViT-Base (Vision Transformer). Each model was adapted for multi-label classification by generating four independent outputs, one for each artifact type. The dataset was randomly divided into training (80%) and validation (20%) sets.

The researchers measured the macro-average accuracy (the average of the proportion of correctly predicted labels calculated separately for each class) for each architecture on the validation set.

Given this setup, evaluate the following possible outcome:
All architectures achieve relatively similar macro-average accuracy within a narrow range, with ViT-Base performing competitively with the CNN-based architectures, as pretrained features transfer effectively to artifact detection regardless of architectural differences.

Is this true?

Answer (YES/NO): YES